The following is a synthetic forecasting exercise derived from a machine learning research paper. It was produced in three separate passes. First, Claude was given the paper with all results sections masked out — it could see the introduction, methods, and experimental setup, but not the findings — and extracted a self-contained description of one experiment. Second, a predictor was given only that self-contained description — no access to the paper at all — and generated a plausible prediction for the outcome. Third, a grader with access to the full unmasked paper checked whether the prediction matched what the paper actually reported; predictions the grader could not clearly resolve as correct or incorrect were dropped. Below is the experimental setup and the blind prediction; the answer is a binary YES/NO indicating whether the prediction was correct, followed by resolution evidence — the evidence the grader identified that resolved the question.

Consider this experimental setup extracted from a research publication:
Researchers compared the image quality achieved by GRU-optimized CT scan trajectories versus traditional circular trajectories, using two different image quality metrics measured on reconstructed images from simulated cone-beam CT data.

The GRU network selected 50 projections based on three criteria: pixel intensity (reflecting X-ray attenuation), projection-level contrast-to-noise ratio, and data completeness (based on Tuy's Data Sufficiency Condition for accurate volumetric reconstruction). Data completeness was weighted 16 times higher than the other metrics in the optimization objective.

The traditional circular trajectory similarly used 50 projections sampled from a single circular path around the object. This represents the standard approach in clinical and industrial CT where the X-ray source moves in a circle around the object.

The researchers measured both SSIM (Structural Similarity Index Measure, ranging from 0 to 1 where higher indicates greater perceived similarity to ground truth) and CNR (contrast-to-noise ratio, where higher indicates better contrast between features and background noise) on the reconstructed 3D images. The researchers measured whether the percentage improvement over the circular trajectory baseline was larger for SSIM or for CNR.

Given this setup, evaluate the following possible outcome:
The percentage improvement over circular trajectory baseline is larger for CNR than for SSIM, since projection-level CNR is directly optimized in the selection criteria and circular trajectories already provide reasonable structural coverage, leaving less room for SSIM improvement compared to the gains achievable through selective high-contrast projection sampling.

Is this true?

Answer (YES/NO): YES